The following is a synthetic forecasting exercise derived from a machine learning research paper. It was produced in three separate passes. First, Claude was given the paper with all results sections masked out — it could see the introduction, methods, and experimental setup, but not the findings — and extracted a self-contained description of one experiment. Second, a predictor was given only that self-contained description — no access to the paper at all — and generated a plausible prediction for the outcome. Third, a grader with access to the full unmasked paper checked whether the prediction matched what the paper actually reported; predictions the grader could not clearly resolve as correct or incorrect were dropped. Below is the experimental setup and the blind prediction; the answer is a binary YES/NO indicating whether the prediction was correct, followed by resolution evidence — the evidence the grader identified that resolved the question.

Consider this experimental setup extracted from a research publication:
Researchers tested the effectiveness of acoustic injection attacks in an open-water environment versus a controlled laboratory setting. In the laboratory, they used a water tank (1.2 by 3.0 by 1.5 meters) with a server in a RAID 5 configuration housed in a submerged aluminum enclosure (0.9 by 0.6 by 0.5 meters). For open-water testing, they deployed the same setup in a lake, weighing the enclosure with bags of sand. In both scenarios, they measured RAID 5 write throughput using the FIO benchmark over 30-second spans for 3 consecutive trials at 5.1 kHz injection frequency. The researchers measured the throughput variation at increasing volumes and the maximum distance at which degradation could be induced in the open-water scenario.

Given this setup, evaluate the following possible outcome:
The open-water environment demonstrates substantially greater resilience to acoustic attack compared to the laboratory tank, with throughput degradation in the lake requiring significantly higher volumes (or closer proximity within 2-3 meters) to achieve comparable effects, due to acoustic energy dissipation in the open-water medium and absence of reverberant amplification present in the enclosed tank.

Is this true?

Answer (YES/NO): NO